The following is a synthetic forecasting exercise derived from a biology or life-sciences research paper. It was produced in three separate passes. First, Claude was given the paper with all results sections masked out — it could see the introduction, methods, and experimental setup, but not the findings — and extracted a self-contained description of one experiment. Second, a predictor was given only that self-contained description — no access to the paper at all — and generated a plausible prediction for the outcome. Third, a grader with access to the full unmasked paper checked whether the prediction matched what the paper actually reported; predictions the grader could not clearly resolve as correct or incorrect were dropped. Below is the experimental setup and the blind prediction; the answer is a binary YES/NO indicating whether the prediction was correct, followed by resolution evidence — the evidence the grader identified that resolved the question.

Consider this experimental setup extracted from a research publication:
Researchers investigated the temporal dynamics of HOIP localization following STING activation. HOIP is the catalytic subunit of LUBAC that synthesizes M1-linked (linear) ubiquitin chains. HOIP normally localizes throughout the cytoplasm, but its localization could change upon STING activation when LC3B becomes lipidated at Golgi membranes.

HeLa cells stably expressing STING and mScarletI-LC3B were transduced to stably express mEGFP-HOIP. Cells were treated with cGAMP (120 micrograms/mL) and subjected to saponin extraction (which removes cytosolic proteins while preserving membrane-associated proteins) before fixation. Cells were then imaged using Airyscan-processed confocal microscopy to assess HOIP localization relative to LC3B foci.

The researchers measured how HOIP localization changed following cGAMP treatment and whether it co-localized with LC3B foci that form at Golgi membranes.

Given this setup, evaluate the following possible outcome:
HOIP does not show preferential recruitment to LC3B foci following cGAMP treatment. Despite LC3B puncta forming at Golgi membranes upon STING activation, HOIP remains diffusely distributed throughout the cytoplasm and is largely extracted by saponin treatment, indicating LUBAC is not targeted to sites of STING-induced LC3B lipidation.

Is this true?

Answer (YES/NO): NO